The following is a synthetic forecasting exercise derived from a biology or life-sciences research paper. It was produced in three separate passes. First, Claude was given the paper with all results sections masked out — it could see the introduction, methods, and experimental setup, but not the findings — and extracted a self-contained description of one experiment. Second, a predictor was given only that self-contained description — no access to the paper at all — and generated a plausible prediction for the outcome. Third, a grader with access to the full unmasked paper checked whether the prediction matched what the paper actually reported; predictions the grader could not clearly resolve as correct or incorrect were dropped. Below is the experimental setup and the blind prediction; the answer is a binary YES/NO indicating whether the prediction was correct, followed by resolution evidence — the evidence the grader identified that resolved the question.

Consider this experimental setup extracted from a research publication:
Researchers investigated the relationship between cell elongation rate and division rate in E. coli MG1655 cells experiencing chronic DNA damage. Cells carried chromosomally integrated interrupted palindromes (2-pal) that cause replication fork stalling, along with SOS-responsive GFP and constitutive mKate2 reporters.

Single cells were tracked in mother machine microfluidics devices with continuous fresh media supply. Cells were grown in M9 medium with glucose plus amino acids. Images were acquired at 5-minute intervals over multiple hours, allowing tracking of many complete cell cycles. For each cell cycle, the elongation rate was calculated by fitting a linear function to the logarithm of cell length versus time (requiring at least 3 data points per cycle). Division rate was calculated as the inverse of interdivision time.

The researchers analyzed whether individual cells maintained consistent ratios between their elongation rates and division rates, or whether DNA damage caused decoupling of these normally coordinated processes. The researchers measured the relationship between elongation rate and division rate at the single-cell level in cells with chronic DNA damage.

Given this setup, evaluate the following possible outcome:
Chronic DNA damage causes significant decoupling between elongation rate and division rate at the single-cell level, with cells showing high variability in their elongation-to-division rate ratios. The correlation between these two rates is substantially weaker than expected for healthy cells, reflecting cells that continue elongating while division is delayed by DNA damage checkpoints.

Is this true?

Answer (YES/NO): YES